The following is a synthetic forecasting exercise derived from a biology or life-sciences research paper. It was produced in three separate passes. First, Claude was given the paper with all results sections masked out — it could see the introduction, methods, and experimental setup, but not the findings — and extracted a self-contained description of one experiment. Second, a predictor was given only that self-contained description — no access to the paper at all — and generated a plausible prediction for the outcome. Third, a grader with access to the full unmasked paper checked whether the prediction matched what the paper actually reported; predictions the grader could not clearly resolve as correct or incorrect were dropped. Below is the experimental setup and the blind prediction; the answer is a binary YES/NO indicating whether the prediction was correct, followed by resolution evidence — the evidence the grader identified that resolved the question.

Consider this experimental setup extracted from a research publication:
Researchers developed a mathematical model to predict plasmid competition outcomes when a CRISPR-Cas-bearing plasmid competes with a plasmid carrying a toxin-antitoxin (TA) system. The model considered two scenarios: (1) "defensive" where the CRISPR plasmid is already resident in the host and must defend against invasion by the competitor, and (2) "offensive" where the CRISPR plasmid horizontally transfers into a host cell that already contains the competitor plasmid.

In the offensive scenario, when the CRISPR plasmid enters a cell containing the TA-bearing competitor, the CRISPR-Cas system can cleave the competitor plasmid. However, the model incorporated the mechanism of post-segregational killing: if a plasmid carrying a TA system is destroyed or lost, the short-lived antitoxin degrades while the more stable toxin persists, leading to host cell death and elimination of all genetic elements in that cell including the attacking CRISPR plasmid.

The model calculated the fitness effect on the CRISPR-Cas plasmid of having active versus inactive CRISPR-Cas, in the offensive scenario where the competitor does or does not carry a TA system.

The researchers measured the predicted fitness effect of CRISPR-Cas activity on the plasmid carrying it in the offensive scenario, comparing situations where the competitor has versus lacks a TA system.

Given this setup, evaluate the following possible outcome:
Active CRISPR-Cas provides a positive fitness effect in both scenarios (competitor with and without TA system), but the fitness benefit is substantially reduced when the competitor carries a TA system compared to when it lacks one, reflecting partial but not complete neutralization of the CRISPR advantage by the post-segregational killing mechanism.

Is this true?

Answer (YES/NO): NO